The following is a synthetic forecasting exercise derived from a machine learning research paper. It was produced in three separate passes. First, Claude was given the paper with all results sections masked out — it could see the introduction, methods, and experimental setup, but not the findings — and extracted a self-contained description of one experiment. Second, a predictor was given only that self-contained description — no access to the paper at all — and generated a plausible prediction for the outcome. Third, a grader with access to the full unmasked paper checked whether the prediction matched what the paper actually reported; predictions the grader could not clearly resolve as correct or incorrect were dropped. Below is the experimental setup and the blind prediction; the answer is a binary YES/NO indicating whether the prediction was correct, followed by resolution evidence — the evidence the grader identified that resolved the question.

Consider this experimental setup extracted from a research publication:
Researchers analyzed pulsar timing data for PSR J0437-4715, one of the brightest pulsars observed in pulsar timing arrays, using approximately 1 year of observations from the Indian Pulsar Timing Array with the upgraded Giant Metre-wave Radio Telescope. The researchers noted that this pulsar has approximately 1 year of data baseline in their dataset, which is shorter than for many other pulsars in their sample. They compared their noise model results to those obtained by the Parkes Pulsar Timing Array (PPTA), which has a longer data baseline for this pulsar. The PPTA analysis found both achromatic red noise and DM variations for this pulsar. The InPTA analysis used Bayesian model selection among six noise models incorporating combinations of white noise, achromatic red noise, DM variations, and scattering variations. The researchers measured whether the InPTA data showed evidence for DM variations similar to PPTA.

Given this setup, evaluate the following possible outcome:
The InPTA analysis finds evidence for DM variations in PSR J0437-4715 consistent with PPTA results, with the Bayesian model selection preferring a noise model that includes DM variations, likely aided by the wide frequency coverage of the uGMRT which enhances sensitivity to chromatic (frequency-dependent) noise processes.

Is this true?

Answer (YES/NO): NO